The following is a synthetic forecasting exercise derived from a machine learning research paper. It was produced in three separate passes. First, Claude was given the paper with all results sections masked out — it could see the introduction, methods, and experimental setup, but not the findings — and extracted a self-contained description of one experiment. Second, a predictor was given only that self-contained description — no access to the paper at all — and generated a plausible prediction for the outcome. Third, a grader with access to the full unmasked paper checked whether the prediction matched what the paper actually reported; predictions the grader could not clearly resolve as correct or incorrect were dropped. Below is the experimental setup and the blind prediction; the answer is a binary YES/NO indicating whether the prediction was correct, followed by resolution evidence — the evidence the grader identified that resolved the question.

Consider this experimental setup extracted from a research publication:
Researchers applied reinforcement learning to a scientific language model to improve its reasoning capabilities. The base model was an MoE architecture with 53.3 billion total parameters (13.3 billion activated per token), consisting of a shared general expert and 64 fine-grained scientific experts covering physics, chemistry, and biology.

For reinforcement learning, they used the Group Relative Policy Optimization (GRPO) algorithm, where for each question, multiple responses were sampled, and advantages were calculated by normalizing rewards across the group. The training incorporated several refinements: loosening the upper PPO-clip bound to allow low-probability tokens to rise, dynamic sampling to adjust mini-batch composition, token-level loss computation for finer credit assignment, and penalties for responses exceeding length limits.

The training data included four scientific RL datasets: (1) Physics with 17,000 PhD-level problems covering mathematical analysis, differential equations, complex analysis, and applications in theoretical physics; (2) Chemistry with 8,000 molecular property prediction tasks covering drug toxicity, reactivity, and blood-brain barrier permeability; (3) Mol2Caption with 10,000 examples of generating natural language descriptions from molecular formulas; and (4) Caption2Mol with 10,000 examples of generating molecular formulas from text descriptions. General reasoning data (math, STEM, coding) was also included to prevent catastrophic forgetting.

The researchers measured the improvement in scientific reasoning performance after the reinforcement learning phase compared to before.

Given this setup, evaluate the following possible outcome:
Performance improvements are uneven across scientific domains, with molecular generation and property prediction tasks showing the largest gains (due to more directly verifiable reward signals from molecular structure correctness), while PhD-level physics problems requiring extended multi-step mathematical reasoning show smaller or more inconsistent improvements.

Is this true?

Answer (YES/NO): NO